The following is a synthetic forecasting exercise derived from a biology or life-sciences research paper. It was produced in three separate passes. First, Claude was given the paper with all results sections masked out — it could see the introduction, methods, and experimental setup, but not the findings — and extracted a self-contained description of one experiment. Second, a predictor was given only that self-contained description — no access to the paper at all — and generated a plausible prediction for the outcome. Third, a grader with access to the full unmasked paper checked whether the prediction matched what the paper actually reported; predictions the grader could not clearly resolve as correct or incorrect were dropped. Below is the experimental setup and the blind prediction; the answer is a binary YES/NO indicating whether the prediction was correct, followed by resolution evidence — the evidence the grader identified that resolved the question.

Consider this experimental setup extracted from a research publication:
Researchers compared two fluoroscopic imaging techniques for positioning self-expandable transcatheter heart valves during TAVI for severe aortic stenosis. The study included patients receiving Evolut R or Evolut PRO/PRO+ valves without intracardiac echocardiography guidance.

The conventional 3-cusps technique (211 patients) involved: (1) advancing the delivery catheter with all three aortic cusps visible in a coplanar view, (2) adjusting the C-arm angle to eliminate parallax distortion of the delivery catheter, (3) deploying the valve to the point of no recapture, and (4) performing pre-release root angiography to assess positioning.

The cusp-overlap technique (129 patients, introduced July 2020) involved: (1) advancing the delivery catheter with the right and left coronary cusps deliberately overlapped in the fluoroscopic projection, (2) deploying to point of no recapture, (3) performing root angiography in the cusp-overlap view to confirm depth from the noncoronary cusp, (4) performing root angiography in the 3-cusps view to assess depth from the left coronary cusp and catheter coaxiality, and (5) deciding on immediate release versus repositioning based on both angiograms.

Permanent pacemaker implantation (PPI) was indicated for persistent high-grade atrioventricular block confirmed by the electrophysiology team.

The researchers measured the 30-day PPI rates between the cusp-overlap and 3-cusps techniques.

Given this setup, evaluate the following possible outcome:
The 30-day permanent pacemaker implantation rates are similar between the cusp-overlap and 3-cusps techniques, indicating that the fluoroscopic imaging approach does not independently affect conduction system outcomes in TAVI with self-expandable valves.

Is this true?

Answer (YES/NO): NO